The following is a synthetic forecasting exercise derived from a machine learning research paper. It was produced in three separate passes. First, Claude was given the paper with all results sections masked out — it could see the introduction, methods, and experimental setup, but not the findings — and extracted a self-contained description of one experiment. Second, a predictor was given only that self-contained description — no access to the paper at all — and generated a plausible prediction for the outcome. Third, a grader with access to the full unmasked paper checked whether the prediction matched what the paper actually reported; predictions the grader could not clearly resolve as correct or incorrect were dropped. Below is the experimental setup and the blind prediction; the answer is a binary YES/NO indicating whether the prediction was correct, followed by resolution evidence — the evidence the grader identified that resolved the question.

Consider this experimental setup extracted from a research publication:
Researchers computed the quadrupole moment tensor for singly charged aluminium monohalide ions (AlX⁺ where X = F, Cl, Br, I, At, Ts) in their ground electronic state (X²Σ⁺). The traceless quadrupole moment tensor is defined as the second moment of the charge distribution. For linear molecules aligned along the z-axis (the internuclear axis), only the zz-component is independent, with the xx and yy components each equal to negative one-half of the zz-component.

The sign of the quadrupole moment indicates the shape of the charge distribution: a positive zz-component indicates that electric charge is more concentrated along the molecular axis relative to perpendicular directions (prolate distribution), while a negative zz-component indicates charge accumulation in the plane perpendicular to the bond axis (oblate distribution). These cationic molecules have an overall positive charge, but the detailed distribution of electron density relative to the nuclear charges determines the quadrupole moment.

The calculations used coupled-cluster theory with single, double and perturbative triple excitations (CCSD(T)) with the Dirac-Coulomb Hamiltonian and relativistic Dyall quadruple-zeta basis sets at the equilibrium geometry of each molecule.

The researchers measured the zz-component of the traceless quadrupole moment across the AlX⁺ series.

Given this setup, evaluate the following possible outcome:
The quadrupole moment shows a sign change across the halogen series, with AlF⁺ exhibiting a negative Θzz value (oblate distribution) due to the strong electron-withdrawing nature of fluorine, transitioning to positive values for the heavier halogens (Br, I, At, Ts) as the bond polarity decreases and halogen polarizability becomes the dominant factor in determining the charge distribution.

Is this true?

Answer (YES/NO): NO